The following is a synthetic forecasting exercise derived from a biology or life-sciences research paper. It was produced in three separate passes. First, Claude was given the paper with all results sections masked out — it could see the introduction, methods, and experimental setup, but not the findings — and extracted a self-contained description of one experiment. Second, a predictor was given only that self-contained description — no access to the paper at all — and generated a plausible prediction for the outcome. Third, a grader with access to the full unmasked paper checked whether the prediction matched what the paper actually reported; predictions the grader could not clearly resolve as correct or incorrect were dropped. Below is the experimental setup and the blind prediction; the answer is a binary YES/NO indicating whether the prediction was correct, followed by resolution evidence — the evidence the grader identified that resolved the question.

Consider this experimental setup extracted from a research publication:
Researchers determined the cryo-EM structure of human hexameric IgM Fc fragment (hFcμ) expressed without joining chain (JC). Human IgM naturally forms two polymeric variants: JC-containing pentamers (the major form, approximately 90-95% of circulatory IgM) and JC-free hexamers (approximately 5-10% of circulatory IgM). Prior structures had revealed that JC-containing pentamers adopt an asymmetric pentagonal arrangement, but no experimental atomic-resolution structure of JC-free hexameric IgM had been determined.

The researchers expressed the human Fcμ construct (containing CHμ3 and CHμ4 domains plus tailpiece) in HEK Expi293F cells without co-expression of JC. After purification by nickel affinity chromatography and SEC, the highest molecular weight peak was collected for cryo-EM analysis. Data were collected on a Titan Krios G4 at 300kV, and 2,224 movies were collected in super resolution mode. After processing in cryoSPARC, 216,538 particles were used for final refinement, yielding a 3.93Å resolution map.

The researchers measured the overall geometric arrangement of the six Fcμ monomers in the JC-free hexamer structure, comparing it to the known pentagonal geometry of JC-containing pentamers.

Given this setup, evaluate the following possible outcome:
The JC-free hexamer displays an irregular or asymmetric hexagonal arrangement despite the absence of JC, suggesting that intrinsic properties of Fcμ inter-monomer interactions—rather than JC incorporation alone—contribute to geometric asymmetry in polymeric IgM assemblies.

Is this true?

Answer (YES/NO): NO